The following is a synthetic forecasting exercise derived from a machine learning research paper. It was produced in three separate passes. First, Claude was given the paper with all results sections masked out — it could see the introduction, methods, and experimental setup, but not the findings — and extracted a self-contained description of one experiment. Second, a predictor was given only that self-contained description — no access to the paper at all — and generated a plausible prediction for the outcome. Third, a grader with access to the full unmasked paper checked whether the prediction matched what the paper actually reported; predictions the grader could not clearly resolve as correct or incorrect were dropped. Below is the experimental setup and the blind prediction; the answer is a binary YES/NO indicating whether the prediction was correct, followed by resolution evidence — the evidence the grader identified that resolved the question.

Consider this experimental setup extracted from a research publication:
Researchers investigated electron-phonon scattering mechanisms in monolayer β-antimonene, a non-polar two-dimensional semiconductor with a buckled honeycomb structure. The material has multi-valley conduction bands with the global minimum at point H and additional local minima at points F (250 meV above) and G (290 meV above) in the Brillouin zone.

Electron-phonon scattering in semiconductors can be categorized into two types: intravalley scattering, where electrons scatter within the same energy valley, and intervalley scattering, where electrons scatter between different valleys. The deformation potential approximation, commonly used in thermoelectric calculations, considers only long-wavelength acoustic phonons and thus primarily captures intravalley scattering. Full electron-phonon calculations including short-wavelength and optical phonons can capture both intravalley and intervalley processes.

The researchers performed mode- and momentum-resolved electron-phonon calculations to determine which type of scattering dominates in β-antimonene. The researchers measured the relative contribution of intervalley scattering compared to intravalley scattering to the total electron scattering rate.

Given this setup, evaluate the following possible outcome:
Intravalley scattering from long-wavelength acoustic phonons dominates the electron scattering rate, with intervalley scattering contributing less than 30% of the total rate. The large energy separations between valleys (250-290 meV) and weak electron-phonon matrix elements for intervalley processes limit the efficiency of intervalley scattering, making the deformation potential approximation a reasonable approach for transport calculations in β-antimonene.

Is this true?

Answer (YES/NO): NO